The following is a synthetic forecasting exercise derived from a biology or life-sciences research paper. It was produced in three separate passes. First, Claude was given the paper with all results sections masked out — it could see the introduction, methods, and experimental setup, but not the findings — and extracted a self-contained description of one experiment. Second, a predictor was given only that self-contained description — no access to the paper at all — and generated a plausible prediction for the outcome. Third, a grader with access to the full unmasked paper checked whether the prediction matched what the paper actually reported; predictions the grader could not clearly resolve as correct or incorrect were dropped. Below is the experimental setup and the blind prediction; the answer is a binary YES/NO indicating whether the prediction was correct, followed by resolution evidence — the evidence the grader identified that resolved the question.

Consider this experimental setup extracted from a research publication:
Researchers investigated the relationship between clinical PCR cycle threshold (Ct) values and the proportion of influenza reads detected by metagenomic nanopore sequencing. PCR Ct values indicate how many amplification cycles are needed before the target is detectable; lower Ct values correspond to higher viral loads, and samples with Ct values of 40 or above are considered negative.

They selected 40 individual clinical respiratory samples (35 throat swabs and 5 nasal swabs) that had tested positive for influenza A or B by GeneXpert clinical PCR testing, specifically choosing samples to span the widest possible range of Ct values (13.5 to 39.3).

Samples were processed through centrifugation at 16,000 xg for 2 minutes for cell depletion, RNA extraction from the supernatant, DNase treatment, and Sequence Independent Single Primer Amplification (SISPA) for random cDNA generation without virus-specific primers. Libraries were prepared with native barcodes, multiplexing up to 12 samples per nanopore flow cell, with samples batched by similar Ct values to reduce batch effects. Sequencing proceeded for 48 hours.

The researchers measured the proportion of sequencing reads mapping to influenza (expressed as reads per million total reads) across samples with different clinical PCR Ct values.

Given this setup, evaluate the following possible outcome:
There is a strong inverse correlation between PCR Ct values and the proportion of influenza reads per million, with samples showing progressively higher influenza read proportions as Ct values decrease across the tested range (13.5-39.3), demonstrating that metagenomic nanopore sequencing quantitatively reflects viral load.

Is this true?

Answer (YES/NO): YES